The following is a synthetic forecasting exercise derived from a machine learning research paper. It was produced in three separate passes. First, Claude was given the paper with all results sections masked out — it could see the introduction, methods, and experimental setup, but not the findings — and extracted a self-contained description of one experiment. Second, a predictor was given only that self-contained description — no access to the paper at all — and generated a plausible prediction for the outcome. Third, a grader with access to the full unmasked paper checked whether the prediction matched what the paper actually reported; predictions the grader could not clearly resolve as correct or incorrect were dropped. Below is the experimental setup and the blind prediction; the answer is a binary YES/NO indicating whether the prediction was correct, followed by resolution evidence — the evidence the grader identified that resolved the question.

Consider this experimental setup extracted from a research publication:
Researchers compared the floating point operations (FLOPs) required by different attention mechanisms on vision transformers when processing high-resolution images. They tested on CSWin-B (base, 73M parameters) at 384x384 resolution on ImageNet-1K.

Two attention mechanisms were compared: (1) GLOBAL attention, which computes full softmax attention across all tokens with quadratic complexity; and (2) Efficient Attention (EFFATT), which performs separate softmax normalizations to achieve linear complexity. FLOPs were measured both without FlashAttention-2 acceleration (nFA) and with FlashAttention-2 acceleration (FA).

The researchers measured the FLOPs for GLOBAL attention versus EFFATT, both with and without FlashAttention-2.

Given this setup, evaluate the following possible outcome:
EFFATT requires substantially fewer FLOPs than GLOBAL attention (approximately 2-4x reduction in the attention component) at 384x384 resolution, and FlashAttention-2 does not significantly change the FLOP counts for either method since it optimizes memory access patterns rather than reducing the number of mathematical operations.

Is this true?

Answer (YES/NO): NO